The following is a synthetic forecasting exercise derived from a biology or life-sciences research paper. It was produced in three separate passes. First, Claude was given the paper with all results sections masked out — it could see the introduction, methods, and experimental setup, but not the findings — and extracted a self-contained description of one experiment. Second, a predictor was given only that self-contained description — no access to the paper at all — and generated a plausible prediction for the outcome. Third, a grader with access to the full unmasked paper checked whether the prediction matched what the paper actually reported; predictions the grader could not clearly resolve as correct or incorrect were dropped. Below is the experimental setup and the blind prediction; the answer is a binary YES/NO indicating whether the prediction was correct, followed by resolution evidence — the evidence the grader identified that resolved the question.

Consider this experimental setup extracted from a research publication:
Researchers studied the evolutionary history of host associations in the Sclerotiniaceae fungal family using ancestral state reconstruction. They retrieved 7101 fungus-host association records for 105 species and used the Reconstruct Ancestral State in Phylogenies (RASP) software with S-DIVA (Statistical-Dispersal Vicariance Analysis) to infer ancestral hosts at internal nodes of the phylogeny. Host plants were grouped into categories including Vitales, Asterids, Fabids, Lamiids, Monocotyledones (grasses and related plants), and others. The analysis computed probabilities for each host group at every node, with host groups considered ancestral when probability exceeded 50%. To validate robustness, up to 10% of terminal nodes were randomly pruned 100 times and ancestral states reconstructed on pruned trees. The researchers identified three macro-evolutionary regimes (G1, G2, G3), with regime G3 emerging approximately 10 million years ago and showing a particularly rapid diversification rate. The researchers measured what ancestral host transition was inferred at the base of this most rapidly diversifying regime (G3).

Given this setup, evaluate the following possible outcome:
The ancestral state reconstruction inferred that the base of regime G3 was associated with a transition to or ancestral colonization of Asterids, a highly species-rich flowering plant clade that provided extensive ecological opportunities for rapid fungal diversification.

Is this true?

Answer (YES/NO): NO